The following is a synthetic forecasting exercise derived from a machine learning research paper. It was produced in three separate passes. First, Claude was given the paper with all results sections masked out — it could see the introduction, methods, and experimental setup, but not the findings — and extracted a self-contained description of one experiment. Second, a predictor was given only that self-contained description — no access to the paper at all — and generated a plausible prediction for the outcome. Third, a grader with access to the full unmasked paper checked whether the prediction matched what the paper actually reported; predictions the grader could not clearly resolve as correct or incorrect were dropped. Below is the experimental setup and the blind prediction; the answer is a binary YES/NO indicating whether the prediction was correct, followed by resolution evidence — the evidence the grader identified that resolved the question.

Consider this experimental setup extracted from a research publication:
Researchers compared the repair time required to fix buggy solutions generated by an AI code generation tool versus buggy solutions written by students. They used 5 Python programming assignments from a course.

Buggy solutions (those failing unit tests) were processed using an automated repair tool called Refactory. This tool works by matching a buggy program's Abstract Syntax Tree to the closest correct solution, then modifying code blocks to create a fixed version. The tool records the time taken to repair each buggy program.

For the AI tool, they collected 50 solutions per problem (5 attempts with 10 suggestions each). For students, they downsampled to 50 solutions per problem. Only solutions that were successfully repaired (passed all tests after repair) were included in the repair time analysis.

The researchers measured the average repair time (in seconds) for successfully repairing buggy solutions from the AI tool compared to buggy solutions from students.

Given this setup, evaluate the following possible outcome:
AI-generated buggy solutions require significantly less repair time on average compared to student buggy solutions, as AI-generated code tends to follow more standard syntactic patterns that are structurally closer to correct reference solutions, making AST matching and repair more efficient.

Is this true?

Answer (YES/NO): YES